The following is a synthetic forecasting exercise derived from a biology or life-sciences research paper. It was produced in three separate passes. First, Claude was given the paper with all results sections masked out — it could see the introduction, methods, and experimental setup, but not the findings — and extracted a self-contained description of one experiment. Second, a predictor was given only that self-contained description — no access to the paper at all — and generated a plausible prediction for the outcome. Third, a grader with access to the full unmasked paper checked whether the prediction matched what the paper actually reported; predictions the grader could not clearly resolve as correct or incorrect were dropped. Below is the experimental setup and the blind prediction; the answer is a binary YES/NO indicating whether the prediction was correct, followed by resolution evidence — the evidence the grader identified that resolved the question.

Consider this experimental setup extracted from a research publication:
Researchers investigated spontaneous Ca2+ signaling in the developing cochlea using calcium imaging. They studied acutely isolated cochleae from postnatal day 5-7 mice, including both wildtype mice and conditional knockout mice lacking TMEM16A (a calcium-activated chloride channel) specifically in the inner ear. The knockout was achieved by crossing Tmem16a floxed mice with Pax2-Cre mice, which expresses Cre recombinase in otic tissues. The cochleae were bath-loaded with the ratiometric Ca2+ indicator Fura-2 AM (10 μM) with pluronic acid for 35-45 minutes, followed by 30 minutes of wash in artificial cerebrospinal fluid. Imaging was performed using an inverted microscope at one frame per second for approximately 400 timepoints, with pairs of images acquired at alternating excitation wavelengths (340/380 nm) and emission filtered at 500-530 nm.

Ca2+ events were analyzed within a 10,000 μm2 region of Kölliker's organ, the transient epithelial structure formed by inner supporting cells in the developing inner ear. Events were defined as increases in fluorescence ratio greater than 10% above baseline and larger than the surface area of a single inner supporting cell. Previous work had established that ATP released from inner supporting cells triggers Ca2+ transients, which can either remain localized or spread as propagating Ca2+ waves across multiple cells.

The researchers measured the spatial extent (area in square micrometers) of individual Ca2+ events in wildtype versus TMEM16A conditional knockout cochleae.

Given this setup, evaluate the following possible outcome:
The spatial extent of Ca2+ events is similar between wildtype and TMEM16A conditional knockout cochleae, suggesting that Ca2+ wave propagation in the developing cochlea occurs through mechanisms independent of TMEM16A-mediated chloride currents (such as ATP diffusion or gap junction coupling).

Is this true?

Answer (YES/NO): NO